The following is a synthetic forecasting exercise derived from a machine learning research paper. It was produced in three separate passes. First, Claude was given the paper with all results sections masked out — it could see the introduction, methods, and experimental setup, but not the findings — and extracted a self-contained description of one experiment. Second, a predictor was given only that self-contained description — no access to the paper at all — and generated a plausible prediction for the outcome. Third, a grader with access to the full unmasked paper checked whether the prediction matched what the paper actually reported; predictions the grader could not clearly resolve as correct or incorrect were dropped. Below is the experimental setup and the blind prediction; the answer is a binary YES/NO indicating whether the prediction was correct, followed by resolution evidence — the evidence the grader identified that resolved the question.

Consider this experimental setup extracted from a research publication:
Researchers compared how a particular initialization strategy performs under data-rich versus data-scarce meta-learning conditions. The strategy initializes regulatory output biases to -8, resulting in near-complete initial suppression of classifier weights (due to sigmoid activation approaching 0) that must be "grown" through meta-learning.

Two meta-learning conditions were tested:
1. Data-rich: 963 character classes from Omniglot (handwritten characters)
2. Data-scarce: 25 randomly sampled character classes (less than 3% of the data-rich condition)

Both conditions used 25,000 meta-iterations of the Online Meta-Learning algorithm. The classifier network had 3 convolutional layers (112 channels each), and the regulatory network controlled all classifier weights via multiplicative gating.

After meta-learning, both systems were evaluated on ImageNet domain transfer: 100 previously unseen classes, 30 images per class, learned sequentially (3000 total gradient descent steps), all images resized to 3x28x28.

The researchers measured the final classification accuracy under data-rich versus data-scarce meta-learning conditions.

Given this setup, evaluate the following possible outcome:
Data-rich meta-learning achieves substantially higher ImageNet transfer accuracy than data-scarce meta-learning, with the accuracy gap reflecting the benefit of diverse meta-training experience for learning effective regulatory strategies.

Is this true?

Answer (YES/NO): NO